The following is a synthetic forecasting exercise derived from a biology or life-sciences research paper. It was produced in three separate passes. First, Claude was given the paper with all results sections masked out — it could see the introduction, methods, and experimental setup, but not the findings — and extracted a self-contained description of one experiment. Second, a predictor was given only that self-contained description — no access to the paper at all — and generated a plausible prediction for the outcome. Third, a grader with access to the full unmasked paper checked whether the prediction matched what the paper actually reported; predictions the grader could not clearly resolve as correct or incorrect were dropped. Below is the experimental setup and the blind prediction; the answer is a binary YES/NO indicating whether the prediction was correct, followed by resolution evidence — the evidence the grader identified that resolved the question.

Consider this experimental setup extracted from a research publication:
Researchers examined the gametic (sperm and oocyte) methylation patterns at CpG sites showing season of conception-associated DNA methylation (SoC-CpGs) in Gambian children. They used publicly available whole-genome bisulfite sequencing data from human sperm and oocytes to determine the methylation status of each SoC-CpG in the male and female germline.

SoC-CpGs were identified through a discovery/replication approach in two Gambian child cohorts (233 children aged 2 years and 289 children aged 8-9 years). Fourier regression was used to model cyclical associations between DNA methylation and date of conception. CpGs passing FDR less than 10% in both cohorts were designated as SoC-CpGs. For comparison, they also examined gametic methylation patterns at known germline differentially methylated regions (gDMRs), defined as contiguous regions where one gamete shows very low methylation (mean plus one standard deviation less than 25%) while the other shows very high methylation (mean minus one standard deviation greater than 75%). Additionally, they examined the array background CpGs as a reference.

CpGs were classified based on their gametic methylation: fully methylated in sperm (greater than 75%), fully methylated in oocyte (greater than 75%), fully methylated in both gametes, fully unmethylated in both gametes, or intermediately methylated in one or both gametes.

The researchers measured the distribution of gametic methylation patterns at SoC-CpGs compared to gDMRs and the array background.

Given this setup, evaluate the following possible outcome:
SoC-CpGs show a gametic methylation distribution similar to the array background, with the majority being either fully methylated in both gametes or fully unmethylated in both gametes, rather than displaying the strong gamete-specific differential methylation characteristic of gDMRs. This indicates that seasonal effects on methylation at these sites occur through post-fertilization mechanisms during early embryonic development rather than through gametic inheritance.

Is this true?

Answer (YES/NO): NO